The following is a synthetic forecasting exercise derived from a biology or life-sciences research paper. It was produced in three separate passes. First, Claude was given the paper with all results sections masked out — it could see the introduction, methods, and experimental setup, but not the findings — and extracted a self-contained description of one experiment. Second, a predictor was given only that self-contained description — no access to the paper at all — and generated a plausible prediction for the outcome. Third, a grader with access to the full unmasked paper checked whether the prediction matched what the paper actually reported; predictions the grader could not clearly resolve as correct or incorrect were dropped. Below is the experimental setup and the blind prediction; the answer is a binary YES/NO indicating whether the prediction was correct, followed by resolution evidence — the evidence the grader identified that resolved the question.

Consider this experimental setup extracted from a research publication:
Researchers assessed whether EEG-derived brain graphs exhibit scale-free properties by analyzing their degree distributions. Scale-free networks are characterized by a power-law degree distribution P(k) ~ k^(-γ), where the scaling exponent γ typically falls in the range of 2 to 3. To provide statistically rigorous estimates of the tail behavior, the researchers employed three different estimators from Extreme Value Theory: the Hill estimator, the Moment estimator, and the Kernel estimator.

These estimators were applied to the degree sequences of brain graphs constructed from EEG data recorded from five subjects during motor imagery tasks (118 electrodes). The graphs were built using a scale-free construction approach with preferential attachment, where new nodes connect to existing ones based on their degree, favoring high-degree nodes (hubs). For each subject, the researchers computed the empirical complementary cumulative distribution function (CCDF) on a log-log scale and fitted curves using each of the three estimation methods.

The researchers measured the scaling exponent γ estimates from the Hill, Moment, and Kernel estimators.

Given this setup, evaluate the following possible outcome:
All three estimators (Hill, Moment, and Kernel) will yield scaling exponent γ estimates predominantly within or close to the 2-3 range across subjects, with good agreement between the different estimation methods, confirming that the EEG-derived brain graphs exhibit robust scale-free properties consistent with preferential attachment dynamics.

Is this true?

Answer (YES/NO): NO